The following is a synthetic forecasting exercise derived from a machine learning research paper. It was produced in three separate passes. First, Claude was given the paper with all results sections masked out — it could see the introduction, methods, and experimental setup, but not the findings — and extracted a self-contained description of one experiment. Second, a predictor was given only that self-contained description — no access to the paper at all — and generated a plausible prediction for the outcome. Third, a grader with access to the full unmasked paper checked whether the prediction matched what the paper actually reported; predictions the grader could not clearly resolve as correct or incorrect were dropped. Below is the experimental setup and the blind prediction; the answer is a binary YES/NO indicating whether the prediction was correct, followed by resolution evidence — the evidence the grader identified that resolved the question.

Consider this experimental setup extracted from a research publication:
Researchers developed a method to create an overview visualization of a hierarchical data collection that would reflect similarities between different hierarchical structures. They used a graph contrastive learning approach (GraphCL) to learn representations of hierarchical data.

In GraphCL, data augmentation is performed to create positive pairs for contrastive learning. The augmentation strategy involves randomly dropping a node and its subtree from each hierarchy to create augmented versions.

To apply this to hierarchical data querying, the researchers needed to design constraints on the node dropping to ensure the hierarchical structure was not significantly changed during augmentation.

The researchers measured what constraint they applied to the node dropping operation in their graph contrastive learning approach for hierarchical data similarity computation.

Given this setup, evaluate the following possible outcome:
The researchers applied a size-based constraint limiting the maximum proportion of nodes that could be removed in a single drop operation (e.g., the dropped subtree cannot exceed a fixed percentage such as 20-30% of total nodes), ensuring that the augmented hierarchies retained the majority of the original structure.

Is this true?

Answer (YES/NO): NO